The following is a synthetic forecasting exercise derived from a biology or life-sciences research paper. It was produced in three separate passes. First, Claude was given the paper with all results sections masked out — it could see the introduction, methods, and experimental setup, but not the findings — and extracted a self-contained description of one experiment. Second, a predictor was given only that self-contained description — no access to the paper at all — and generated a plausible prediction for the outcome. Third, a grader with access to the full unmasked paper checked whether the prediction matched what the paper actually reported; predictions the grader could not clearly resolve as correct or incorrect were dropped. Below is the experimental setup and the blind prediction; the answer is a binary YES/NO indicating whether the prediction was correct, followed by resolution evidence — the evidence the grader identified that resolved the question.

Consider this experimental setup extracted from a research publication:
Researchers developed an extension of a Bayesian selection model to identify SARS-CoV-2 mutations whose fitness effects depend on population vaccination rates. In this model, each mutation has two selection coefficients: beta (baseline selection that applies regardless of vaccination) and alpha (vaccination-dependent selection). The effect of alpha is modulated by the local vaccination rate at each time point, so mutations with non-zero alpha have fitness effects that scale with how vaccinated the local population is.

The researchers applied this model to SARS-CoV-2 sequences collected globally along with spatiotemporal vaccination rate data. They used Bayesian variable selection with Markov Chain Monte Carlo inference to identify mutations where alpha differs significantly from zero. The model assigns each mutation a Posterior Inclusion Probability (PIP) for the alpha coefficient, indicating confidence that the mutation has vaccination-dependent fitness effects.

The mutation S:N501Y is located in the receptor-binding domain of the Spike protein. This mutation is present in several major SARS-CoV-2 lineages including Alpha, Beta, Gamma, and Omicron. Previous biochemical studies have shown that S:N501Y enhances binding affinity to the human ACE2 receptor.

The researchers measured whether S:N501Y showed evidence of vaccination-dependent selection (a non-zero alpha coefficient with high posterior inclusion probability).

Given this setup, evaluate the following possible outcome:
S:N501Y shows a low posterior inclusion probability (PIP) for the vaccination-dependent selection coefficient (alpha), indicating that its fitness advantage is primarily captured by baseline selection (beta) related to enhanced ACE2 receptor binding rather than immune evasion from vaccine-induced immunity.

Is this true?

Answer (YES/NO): NO